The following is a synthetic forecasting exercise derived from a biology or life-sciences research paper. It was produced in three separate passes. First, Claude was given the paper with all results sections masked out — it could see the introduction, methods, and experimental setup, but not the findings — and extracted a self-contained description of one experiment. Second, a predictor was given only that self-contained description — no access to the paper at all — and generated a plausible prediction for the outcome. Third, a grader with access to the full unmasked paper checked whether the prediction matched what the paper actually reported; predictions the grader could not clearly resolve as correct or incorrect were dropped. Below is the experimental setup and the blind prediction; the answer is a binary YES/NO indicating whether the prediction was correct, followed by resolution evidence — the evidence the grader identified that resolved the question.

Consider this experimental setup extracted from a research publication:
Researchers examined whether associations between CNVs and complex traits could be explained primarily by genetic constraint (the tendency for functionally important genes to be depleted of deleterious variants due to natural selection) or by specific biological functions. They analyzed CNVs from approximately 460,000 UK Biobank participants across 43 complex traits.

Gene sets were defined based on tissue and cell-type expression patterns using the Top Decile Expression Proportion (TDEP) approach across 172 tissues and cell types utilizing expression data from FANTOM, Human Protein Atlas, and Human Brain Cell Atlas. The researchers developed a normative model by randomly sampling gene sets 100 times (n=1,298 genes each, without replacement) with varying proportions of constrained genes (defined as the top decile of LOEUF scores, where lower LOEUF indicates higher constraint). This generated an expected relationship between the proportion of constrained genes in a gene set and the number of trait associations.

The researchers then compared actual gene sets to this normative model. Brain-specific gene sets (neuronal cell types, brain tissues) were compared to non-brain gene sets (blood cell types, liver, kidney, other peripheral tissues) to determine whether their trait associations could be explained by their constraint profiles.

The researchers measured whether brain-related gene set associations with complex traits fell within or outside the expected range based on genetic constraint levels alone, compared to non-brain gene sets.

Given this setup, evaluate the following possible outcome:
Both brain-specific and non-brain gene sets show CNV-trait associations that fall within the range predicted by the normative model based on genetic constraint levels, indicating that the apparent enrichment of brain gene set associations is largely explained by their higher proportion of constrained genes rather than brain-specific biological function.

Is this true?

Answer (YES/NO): NO